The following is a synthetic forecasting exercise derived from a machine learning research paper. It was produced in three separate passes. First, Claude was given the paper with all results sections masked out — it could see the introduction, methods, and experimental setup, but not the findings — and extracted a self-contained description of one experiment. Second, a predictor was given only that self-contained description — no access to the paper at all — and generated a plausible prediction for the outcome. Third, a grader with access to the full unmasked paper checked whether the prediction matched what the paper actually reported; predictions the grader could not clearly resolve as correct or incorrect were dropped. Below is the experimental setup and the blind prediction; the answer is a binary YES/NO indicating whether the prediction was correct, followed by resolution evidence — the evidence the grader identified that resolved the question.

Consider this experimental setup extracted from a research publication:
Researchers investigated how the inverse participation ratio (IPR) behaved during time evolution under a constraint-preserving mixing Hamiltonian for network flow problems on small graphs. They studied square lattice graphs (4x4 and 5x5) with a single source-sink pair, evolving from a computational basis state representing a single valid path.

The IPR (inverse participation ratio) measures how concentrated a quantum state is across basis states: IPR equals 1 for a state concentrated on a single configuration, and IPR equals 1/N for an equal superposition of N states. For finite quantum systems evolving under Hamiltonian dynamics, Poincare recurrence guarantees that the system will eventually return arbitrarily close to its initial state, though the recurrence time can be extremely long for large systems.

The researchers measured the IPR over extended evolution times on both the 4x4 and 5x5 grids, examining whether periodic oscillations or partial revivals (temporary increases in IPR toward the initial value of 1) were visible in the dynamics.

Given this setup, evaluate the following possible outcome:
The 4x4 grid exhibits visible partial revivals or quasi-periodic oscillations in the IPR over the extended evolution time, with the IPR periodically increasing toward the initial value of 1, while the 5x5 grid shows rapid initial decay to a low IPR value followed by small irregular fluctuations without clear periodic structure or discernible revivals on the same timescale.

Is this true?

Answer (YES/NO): YES